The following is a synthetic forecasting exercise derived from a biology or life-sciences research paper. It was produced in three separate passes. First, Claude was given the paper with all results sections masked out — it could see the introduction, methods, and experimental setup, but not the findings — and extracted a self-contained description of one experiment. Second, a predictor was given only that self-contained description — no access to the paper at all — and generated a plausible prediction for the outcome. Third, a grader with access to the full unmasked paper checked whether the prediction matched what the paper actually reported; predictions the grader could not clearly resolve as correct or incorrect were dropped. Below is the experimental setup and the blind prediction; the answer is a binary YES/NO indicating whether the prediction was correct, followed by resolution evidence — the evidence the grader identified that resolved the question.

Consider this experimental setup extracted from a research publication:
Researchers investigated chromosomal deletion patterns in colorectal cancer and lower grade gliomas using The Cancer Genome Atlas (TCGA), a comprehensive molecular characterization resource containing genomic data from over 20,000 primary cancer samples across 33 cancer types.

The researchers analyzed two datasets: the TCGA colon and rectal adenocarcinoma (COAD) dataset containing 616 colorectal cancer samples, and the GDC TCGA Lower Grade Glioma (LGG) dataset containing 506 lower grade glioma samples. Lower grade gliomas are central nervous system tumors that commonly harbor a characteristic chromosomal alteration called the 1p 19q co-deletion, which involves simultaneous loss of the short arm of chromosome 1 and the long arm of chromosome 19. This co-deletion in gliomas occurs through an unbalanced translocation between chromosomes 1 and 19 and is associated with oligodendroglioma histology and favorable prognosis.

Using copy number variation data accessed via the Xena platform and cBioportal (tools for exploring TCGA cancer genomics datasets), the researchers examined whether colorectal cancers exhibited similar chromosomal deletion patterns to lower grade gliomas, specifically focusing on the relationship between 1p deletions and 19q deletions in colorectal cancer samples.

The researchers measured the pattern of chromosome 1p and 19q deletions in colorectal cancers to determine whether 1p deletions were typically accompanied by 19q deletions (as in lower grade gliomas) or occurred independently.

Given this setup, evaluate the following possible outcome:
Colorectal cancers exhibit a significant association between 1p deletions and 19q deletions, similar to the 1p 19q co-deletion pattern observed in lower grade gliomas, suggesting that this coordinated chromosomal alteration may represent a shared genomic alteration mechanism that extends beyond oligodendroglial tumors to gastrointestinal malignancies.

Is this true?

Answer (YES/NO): NO